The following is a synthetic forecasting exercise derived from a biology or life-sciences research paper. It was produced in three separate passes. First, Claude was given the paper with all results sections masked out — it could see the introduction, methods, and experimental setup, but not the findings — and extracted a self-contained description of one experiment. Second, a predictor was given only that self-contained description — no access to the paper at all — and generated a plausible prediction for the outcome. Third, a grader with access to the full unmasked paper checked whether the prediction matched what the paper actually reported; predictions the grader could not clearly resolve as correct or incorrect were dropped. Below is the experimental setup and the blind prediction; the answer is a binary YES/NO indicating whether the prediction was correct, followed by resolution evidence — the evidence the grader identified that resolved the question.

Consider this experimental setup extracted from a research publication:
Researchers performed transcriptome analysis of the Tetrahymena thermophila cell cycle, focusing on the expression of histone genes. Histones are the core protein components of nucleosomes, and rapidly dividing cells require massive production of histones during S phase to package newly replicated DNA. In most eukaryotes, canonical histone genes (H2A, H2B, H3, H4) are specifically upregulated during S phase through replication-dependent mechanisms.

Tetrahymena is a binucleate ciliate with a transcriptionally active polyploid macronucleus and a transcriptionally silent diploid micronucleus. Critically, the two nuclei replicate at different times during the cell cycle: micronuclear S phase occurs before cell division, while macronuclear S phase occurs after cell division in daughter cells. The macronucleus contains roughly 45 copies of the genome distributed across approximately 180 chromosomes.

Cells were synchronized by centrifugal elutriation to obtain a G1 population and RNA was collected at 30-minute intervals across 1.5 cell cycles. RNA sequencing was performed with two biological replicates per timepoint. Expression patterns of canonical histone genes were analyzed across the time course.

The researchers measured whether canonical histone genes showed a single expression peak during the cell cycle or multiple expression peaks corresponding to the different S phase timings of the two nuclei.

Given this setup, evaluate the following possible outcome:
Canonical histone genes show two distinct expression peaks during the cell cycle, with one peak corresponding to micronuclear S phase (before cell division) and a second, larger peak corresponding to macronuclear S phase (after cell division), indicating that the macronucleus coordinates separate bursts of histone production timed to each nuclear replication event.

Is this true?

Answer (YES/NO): NO